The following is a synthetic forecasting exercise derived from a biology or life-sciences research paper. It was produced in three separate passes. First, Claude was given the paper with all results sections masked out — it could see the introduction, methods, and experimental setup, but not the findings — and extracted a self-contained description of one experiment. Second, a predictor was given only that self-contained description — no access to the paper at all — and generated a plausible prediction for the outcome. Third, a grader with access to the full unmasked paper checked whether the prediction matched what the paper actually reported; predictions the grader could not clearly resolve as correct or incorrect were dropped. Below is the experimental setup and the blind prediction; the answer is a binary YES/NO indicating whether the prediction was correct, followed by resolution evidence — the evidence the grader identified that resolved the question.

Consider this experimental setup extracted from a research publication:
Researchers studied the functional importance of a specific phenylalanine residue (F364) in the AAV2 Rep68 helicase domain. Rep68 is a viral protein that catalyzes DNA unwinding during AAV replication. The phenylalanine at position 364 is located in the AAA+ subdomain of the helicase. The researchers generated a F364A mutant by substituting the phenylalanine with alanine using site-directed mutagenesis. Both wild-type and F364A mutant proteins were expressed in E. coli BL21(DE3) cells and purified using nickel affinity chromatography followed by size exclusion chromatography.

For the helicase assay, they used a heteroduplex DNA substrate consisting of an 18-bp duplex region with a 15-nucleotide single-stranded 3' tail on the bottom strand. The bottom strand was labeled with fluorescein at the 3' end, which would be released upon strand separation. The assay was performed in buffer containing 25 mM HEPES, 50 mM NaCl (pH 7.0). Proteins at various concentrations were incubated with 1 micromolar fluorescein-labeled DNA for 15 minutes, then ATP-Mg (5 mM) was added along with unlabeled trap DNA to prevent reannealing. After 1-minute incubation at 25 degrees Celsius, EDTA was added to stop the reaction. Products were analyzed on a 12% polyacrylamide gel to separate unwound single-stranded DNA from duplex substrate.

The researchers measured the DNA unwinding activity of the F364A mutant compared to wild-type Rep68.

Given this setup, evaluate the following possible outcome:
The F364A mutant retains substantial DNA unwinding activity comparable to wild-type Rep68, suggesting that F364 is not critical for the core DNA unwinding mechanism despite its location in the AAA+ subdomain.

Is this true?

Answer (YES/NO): NO